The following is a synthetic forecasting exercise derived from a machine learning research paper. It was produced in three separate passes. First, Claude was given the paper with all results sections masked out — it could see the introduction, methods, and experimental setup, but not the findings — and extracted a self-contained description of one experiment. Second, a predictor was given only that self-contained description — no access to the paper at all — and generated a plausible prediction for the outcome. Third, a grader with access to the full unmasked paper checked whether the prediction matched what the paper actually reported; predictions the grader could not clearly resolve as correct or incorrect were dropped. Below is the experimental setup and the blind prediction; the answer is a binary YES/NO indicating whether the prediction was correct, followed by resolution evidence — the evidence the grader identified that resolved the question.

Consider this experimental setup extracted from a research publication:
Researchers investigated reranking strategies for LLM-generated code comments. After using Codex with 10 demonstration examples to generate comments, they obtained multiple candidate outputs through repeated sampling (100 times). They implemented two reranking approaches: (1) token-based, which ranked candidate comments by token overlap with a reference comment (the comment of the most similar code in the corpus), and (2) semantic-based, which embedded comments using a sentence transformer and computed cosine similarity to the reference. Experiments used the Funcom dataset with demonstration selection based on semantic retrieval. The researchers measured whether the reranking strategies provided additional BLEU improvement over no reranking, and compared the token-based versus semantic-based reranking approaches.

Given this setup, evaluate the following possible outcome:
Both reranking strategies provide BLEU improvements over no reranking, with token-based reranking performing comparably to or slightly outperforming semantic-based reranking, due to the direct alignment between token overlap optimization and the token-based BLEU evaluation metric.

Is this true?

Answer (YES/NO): YES